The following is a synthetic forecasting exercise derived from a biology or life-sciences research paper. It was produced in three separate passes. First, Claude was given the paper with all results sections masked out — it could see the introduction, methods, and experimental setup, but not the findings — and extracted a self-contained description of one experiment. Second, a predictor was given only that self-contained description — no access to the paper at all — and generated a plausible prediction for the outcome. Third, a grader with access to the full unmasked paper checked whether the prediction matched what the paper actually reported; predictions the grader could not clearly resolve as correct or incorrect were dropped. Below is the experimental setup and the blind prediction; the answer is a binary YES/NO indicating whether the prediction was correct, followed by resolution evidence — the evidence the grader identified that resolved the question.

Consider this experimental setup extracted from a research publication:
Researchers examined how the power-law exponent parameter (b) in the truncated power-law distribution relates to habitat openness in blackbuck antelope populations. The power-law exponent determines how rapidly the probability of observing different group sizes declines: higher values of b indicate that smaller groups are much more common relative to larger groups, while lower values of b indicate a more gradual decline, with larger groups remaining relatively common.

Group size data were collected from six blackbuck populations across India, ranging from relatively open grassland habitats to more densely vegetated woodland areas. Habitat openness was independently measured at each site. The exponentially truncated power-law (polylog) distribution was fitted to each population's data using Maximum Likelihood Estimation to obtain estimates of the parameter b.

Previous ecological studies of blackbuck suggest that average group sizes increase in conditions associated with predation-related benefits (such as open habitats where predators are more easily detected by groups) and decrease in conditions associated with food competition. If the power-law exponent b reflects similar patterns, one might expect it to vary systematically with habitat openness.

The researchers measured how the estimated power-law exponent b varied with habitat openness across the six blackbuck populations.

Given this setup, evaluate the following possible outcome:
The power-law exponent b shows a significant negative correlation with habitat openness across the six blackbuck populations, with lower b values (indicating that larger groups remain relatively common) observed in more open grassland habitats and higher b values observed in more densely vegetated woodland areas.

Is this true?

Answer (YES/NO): NO